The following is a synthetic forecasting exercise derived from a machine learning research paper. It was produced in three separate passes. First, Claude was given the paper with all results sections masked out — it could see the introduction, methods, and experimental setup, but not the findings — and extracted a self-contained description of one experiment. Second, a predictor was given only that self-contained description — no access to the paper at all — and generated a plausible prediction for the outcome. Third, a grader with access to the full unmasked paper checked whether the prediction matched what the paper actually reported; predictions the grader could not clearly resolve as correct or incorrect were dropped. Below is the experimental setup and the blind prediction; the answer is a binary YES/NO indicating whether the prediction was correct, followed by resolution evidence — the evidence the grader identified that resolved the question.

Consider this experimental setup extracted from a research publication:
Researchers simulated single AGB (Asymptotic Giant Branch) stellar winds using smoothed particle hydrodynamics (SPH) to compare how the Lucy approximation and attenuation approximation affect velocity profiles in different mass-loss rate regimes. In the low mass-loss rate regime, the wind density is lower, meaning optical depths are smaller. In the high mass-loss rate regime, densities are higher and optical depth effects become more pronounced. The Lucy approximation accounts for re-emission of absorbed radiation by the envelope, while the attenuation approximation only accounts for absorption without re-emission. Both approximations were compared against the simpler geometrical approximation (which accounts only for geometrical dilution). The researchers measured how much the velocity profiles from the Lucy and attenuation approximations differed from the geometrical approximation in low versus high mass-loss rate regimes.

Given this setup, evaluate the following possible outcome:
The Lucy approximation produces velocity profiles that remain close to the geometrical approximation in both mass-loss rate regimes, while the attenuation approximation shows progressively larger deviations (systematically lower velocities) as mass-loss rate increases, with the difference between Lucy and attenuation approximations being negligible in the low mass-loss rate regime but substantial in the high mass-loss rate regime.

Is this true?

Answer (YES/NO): NO